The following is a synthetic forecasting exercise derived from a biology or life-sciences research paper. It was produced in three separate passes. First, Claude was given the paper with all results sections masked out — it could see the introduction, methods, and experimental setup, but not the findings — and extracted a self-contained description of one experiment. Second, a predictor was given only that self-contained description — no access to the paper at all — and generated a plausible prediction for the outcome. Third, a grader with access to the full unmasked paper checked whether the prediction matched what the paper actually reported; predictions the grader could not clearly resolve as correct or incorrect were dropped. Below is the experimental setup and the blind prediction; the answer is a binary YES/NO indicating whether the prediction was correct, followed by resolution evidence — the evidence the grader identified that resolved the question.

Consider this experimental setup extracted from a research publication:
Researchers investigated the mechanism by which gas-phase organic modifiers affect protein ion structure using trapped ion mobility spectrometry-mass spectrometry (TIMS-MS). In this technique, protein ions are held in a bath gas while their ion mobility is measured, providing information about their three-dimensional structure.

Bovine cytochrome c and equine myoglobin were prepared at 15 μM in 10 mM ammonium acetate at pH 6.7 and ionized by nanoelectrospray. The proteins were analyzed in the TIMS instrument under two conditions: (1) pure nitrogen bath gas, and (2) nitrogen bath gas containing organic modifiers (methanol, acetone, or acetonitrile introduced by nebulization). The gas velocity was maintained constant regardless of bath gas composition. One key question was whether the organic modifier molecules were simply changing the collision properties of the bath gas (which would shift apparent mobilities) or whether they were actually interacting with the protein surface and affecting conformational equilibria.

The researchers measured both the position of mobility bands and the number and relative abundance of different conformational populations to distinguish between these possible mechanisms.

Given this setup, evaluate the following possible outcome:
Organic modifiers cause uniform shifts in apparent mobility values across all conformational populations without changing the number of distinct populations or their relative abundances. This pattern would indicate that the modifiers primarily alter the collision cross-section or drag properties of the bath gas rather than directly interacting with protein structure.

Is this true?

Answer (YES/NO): NO